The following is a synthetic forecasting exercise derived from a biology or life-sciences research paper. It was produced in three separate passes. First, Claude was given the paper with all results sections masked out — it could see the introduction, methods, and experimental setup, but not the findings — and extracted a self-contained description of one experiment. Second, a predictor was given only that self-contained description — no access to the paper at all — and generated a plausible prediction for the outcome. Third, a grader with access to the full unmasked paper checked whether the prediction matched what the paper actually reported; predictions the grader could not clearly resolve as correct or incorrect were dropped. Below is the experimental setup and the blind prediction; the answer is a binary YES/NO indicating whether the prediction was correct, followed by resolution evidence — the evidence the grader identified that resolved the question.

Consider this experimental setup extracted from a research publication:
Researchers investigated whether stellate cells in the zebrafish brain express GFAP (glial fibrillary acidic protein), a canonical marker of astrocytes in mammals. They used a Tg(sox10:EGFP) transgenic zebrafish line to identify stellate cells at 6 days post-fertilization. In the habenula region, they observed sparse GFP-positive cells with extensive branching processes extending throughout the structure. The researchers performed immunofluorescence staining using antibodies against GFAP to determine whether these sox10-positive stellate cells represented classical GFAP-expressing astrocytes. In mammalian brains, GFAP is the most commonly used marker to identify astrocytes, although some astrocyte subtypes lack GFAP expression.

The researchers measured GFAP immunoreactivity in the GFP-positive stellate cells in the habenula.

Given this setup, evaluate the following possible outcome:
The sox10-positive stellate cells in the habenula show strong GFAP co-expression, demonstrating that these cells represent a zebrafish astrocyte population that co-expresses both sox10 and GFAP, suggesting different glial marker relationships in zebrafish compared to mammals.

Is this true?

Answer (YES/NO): NO